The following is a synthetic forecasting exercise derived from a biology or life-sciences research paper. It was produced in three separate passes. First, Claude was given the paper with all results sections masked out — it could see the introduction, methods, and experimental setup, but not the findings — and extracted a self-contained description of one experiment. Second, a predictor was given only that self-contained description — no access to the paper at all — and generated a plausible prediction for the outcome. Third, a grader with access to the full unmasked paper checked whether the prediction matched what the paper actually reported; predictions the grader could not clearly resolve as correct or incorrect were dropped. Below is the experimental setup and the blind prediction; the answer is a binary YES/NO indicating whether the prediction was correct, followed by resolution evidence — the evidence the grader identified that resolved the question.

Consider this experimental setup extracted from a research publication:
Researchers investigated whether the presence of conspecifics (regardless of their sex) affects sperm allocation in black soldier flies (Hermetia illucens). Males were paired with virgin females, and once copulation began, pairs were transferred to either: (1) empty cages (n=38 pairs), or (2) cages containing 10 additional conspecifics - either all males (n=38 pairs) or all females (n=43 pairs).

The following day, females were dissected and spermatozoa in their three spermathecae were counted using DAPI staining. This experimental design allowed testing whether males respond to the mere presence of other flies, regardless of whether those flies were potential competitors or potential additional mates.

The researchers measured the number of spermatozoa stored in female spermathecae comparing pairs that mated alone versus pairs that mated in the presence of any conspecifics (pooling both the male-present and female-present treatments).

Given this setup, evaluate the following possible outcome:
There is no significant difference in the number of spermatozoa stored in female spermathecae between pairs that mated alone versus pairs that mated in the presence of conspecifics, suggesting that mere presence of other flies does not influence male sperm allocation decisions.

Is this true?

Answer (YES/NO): NO